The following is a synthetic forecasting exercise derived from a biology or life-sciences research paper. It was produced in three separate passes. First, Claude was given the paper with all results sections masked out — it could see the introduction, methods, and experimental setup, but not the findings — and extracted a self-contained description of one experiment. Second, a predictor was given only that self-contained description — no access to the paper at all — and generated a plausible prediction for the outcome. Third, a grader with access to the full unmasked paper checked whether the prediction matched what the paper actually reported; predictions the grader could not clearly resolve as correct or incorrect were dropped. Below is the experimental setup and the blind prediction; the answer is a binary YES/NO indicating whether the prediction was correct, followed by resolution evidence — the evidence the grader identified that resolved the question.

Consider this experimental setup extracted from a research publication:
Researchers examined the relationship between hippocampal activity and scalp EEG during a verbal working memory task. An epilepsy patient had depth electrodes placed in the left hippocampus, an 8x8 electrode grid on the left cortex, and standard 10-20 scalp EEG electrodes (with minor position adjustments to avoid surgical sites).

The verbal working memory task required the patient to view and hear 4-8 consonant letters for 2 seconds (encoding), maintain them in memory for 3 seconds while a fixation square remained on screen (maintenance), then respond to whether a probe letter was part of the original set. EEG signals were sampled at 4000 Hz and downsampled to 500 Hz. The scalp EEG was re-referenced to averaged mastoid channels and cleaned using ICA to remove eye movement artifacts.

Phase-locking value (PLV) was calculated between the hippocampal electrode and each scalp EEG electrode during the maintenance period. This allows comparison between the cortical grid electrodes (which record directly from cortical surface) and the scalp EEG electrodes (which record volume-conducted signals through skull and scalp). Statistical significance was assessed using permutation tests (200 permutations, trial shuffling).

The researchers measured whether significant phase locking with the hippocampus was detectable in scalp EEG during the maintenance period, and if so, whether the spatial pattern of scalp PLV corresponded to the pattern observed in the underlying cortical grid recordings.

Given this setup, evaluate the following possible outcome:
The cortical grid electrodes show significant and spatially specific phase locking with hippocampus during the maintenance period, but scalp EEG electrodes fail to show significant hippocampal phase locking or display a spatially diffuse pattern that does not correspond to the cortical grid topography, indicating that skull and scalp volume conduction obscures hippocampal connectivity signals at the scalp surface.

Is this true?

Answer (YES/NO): NO